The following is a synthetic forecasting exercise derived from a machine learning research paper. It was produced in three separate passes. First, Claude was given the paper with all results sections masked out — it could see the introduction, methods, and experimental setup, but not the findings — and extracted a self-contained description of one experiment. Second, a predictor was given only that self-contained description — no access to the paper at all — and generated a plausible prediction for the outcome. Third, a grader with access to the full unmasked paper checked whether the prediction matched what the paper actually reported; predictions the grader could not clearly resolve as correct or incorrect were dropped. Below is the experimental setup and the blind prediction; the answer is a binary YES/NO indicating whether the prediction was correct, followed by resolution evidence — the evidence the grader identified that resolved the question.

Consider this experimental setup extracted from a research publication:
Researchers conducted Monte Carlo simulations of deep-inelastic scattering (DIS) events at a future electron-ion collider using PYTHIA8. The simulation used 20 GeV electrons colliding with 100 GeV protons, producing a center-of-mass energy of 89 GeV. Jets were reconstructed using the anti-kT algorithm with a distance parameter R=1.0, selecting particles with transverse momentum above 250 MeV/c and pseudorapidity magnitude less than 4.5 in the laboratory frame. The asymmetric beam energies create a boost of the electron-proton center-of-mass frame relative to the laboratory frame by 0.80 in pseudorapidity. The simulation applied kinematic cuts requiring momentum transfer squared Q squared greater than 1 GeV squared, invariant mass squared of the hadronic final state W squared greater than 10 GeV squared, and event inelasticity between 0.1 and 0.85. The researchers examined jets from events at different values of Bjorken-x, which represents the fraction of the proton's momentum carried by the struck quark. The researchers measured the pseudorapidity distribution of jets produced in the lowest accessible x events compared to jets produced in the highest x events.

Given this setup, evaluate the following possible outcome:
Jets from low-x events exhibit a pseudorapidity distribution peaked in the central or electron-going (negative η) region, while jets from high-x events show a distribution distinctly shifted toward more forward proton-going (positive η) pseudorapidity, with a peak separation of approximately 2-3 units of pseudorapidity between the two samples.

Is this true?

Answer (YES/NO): YES